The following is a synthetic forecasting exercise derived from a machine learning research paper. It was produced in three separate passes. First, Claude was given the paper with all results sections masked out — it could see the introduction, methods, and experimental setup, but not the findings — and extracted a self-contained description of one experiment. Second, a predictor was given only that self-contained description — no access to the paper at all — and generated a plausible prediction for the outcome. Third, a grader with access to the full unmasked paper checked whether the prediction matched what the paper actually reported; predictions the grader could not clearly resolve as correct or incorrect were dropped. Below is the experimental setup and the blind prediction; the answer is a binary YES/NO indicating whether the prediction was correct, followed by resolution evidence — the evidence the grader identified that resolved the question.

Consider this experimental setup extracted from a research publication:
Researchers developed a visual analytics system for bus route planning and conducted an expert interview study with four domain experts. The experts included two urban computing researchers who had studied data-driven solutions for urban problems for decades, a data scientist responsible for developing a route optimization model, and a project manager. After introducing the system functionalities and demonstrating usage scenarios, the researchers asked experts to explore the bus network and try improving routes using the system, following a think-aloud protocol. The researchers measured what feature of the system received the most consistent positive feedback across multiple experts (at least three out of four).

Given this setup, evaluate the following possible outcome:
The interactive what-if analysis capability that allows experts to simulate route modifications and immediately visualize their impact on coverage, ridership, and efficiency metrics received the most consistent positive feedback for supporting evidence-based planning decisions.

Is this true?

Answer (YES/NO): NO